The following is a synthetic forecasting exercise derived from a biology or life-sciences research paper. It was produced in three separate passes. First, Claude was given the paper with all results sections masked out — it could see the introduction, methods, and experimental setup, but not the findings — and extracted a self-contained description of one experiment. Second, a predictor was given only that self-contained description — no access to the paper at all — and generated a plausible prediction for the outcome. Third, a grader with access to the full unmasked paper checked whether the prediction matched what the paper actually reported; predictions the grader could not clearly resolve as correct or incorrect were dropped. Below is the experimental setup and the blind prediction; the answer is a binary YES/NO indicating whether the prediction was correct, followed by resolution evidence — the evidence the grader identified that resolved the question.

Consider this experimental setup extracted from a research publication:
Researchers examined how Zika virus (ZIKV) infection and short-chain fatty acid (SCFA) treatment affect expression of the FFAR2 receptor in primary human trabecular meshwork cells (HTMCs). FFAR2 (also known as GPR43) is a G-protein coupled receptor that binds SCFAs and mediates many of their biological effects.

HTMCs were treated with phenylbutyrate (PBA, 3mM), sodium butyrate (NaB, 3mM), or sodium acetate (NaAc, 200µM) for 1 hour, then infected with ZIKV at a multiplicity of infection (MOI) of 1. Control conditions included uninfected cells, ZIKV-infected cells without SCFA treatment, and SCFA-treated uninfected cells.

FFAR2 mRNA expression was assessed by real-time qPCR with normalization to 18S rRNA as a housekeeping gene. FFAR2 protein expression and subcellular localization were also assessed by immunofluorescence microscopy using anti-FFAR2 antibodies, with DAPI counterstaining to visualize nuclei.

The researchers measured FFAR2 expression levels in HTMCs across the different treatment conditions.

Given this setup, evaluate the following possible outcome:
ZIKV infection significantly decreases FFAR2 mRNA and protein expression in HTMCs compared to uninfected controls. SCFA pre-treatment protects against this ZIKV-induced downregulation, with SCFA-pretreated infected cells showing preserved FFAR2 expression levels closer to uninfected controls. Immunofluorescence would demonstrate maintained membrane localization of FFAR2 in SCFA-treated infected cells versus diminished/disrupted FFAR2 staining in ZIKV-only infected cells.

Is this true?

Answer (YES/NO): NO